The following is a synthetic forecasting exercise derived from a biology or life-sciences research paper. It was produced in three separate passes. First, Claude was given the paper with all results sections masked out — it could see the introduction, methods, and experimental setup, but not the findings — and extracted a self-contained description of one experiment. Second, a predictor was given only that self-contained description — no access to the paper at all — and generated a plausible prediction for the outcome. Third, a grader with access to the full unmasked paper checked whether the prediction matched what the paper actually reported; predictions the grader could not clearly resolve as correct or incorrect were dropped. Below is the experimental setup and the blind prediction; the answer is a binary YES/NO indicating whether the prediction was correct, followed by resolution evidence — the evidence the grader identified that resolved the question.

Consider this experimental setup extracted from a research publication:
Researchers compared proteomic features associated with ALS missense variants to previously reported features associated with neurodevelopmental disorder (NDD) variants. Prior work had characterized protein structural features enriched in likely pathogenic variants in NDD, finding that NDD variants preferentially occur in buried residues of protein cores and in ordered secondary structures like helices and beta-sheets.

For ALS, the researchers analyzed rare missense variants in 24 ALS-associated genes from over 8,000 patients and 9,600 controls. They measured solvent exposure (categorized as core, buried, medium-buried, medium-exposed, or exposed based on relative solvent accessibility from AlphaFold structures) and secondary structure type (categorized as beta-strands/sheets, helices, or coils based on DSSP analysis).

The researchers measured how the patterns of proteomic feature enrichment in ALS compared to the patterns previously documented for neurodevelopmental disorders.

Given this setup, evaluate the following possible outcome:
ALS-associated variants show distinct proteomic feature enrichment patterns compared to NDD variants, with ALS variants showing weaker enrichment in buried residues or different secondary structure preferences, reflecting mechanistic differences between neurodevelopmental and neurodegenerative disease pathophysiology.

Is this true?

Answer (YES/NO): NO